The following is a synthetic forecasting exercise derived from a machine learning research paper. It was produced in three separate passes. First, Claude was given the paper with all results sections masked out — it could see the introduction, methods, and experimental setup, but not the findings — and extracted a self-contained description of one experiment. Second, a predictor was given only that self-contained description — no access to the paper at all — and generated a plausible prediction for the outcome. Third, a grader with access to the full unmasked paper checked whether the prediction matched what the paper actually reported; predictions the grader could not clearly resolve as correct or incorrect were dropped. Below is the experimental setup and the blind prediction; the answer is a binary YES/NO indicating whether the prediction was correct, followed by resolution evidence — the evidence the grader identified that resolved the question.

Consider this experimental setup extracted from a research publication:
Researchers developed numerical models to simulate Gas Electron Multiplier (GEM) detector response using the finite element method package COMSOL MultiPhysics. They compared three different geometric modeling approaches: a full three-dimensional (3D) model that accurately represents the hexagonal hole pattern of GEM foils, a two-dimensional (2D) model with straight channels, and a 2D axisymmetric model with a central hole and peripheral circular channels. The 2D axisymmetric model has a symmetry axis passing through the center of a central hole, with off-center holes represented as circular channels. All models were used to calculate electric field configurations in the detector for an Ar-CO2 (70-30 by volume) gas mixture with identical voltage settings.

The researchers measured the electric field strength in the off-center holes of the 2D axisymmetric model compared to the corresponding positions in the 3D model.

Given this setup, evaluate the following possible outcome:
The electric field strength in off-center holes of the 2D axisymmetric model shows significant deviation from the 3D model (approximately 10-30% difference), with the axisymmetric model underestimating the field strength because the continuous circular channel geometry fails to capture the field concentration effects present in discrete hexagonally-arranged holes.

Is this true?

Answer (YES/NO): YES